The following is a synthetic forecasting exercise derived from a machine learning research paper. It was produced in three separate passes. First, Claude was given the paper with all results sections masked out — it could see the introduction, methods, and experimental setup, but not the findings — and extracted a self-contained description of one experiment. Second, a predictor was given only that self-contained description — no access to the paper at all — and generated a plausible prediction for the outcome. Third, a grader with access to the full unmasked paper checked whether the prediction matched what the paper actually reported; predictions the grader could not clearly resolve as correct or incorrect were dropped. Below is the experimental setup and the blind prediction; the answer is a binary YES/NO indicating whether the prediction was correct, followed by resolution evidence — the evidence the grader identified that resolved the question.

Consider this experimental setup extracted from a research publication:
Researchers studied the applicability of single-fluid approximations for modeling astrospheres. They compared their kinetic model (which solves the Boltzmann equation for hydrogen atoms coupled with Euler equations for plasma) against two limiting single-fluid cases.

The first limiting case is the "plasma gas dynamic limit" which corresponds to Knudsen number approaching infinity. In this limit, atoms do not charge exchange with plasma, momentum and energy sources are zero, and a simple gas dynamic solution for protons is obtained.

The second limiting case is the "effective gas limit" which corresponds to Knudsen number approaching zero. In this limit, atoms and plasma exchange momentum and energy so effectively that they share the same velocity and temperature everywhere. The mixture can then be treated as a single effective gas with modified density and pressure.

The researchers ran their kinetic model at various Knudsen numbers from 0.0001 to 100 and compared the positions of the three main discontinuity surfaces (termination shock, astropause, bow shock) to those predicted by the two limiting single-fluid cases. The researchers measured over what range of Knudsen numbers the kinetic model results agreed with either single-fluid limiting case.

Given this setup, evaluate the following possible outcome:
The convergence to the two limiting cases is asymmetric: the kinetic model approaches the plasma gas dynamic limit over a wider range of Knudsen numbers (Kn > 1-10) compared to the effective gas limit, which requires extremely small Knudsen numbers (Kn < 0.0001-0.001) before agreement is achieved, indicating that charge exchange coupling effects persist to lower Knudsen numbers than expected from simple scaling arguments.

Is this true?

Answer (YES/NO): NO